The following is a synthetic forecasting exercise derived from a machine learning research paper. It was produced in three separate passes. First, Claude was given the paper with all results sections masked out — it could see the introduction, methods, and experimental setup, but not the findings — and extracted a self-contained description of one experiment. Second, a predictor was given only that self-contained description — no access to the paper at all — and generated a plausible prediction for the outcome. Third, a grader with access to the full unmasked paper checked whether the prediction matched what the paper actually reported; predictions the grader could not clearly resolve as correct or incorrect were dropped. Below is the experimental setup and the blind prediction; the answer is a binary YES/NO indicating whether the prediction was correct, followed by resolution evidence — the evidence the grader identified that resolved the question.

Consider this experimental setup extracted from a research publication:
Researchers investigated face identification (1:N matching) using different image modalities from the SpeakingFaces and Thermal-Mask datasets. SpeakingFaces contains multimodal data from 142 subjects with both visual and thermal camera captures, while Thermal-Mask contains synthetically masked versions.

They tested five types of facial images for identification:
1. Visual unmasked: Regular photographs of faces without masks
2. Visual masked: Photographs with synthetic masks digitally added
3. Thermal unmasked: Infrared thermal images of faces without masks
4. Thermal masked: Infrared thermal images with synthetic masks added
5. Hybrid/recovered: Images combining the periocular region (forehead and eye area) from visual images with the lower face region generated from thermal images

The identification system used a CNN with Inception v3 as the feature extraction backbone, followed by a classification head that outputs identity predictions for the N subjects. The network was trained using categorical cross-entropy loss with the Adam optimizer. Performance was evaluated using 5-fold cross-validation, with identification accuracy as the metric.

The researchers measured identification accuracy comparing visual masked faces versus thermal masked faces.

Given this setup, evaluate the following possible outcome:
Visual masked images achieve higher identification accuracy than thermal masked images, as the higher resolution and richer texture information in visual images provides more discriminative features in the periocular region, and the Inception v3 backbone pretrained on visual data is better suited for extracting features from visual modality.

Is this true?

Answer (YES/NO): NO